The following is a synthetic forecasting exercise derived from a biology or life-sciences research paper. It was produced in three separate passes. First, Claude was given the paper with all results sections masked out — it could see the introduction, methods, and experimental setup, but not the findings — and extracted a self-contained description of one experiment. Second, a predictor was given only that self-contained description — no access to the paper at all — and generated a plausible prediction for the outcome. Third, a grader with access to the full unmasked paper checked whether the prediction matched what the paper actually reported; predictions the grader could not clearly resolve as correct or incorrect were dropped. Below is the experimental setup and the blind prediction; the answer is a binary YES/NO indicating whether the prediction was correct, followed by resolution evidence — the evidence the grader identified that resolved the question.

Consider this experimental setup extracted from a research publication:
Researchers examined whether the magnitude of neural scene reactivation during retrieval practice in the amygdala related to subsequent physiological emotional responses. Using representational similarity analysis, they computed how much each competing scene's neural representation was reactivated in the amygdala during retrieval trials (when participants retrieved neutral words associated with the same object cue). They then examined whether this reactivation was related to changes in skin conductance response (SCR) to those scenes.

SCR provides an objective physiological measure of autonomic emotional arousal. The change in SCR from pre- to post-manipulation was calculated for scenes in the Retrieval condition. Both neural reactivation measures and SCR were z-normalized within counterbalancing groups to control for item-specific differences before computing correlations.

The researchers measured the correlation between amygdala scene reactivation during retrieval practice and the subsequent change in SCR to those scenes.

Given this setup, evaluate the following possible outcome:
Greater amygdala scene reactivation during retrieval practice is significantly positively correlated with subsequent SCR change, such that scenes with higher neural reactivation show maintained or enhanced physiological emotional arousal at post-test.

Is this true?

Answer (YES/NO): YES